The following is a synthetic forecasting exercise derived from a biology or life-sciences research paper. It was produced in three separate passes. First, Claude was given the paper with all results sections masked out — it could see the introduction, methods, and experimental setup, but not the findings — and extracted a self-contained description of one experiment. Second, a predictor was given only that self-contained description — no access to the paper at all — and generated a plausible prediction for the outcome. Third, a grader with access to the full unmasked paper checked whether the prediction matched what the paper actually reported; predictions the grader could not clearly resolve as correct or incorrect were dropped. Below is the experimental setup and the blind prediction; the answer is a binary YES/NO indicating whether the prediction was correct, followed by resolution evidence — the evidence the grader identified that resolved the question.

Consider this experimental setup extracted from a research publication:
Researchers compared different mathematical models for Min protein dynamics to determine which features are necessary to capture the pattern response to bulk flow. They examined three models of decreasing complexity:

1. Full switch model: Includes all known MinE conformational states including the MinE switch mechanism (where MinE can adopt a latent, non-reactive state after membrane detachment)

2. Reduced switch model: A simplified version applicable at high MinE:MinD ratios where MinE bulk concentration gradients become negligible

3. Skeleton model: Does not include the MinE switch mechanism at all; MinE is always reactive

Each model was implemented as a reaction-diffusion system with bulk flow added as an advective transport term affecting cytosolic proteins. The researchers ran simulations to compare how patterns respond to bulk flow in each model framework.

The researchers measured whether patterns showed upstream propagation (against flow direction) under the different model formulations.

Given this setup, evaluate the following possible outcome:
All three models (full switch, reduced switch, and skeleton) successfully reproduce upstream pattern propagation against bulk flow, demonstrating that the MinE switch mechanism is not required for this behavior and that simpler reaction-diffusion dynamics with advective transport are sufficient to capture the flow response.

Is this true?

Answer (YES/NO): NO